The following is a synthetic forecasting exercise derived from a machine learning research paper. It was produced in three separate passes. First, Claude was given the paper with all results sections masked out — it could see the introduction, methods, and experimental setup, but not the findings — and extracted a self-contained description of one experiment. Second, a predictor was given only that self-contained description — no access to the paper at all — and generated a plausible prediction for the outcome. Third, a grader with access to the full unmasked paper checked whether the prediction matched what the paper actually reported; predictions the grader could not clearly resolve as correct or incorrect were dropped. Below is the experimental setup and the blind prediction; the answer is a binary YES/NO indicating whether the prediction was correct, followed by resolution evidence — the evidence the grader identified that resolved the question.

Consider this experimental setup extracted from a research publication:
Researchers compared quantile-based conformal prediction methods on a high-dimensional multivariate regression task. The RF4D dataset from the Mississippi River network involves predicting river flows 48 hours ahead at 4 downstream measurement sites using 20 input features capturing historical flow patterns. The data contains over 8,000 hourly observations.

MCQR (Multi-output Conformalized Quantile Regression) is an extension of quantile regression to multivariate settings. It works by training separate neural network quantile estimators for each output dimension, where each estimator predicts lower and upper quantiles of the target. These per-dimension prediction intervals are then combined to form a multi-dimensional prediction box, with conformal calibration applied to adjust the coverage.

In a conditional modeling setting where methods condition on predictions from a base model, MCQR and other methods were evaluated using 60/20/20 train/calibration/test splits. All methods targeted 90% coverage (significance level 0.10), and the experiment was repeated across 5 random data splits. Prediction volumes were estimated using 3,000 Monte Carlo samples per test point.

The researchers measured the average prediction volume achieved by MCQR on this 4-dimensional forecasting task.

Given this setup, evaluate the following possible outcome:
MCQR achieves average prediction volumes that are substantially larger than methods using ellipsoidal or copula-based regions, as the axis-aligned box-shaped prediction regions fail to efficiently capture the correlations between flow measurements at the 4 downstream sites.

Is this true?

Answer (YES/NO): YES